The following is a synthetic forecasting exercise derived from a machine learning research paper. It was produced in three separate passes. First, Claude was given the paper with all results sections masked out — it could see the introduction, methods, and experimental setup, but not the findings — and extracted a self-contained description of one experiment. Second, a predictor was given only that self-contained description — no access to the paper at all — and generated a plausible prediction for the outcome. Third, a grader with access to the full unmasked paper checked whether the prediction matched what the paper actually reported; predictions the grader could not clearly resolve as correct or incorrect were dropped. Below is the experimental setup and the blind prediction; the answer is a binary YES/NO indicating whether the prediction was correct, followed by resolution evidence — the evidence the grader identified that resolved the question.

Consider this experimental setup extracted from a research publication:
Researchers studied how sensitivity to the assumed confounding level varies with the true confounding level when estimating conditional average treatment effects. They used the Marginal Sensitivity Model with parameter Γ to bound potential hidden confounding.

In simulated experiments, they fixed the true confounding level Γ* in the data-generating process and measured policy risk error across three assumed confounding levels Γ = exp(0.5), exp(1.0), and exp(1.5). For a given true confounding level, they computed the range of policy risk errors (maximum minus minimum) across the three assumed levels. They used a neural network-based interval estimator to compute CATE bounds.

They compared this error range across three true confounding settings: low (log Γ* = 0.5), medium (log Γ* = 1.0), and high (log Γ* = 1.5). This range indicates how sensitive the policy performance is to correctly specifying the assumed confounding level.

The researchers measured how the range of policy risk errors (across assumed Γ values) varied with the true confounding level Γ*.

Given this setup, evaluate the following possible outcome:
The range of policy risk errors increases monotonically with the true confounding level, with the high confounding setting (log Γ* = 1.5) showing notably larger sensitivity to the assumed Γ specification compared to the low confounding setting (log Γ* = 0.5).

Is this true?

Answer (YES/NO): YES